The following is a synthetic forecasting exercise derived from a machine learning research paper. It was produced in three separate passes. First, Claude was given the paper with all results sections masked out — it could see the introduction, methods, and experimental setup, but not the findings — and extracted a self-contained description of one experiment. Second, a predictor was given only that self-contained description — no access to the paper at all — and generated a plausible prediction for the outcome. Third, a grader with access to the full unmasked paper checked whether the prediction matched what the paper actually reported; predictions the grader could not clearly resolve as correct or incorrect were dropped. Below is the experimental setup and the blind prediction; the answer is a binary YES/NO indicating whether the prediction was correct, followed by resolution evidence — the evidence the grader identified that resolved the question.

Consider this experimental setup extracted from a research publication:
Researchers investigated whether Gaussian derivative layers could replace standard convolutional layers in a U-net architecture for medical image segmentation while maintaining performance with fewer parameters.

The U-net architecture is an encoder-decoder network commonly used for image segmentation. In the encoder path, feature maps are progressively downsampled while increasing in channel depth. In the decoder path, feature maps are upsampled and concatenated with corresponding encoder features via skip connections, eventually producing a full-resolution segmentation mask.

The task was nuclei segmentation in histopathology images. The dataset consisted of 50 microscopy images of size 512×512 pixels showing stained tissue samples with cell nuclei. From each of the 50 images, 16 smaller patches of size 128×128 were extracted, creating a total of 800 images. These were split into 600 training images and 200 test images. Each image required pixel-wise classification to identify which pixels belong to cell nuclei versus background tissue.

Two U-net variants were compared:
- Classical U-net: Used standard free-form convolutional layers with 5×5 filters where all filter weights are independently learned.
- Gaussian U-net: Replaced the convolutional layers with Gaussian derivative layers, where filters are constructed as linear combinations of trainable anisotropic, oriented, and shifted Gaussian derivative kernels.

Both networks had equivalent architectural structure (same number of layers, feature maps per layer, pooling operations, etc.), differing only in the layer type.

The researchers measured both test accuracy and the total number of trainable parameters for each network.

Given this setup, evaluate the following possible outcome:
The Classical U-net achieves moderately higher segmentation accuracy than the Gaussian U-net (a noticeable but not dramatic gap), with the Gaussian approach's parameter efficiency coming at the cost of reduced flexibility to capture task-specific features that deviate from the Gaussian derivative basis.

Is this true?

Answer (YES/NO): NO